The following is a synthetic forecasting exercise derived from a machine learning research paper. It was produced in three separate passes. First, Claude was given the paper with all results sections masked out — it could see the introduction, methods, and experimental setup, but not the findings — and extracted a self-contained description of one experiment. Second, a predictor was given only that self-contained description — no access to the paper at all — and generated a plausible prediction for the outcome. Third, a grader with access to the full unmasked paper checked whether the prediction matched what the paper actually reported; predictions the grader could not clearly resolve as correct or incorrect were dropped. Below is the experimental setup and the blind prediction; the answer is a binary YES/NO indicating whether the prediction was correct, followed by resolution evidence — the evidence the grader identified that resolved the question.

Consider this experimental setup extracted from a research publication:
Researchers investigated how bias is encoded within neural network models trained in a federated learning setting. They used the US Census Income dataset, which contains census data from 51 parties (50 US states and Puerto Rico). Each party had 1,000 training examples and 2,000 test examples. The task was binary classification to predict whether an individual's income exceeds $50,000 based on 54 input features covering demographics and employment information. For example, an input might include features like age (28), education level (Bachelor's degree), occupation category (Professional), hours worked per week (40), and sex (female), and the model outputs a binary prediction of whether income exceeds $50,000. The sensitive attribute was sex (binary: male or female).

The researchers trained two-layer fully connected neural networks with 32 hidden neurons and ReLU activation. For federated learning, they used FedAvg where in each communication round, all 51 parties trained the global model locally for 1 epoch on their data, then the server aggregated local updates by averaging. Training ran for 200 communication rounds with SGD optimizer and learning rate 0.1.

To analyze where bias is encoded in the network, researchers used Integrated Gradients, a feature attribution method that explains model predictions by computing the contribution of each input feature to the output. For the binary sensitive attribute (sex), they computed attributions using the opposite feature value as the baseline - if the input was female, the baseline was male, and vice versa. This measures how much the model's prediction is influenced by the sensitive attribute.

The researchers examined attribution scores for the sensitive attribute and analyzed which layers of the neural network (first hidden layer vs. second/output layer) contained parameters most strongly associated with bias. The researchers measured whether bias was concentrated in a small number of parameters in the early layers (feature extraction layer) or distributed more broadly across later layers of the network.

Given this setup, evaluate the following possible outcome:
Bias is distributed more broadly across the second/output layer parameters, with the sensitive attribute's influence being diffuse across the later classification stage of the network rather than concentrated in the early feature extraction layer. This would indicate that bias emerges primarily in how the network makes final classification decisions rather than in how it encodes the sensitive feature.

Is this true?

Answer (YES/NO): NO